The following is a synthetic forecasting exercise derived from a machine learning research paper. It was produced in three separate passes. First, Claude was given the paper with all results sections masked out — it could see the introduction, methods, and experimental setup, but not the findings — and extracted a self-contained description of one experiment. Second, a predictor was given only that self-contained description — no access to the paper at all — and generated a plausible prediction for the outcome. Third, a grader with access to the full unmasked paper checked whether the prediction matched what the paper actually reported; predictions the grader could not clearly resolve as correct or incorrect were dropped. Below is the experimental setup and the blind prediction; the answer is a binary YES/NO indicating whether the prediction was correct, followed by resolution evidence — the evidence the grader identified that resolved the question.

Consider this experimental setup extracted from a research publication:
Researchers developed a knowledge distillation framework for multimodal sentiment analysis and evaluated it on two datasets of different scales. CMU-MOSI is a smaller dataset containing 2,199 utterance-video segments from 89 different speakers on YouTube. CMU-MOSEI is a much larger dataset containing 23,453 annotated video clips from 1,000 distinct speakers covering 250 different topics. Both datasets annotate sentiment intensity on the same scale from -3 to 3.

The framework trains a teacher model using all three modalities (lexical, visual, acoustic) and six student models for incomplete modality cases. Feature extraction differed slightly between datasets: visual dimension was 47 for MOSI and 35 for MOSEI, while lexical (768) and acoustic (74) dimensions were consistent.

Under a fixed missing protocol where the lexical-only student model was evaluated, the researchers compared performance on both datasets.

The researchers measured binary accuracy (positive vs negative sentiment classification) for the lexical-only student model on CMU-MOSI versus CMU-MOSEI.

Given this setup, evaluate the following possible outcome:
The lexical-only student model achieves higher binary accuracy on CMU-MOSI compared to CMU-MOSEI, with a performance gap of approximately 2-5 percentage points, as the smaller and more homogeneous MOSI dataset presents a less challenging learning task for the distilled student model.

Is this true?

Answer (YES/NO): NO